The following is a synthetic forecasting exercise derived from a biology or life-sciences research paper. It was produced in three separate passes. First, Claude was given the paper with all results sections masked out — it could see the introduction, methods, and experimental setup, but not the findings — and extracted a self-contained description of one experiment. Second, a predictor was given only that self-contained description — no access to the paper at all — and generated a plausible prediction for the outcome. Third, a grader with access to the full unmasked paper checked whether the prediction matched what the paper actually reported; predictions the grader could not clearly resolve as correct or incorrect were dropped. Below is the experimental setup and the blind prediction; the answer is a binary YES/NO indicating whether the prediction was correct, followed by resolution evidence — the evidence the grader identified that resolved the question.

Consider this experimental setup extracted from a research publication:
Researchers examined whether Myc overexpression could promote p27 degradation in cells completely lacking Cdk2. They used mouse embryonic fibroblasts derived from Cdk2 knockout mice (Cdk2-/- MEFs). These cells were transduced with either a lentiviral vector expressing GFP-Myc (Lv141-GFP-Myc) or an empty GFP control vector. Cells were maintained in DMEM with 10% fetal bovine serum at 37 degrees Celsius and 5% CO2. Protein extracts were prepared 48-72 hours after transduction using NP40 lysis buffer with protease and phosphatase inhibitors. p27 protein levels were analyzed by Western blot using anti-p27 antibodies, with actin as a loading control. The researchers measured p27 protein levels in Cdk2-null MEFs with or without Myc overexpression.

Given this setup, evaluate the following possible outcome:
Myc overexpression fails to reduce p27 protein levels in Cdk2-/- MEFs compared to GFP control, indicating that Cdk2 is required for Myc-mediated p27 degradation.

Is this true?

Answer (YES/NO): NO